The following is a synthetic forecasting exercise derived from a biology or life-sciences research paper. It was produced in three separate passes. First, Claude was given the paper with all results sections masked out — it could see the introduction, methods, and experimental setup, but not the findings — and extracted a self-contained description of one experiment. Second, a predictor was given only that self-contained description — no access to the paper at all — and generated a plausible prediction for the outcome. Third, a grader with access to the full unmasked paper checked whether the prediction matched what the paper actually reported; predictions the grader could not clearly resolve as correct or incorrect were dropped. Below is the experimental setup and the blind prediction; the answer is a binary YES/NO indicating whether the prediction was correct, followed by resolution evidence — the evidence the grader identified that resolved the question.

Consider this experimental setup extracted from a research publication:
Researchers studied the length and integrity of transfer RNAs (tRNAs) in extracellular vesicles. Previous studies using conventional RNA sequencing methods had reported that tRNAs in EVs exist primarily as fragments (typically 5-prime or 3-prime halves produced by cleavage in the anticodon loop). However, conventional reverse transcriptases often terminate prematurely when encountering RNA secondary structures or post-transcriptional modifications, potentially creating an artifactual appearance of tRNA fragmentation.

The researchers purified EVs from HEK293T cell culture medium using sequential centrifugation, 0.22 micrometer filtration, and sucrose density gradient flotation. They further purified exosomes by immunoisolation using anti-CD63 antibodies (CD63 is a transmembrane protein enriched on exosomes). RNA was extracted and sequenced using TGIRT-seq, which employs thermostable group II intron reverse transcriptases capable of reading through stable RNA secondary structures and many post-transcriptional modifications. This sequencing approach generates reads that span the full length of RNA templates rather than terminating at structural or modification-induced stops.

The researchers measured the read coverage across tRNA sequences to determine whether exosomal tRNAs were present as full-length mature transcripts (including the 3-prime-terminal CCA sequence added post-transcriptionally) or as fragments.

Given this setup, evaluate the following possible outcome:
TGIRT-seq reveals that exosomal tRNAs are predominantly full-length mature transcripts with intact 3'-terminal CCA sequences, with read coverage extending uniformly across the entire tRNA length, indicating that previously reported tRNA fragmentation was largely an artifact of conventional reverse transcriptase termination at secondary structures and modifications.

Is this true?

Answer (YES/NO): YES